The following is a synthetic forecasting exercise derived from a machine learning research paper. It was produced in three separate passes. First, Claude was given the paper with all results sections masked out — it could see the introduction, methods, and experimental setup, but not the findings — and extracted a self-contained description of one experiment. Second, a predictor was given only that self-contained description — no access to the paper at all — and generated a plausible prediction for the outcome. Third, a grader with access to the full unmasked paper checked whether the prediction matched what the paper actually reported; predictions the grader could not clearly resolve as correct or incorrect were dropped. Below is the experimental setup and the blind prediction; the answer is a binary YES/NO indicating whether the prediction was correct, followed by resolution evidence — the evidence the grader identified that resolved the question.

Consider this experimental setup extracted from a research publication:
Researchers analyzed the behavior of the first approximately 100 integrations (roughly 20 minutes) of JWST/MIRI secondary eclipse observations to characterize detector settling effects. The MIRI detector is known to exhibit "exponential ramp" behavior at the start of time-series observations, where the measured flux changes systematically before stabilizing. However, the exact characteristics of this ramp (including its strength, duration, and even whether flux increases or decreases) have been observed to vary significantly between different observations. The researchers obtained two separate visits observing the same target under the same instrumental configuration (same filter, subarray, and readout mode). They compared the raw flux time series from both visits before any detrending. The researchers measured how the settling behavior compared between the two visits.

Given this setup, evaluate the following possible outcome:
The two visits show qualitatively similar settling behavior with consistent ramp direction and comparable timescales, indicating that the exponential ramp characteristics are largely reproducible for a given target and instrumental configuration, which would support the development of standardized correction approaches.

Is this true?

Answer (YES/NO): NO